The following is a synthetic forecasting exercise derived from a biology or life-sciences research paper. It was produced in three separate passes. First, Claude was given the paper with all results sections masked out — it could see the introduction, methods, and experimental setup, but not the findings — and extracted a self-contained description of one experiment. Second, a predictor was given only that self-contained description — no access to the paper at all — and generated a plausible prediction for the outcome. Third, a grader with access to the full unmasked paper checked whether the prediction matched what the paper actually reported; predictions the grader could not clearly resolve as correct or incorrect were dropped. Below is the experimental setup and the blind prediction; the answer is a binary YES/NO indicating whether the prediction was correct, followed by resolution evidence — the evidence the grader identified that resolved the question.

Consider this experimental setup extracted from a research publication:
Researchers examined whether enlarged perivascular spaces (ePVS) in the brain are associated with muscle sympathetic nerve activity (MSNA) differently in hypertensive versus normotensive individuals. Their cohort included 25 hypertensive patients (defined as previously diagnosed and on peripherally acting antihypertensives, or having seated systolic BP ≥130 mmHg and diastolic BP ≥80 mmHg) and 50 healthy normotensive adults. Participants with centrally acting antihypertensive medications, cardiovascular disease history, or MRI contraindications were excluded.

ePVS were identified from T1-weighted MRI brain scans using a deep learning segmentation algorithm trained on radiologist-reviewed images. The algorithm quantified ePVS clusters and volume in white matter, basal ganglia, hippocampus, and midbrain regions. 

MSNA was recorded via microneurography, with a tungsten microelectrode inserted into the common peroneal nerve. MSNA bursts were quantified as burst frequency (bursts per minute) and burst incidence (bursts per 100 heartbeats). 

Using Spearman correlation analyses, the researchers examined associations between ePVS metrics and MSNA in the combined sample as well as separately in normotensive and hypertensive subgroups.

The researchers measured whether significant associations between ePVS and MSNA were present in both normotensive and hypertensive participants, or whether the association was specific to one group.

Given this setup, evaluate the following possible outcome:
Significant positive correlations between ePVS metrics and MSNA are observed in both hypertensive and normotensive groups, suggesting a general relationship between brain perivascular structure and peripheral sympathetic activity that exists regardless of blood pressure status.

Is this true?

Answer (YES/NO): YES